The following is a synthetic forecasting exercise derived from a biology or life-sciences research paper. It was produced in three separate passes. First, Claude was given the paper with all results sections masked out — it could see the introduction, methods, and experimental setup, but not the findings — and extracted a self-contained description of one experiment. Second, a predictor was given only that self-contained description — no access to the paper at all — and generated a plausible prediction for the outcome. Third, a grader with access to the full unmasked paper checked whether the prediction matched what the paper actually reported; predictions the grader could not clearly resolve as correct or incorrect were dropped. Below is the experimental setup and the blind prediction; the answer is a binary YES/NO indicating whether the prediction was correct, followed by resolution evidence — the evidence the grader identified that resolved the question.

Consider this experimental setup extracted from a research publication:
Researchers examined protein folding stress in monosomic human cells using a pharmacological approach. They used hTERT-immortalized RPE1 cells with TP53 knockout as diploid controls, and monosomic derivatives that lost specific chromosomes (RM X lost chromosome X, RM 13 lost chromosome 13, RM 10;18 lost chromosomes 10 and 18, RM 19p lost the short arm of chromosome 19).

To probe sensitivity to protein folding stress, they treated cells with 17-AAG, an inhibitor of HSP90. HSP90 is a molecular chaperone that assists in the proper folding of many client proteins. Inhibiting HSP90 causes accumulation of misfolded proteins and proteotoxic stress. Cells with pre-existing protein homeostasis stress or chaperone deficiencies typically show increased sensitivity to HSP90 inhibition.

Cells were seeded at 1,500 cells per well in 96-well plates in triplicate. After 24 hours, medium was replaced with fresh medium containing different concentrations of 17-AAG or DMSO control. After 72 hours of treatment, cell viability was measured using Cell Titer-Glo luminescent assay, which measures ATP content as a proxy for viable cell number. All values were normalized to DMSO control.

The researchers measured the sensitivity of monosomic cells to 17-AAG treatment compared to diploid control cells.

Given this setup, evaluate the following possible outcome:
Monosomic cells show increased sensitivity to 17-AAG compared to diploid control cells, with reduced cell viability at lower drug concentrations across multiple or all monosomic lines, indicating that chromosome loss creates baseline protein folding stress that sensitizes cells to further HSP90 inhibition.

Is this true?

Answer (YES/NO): NO